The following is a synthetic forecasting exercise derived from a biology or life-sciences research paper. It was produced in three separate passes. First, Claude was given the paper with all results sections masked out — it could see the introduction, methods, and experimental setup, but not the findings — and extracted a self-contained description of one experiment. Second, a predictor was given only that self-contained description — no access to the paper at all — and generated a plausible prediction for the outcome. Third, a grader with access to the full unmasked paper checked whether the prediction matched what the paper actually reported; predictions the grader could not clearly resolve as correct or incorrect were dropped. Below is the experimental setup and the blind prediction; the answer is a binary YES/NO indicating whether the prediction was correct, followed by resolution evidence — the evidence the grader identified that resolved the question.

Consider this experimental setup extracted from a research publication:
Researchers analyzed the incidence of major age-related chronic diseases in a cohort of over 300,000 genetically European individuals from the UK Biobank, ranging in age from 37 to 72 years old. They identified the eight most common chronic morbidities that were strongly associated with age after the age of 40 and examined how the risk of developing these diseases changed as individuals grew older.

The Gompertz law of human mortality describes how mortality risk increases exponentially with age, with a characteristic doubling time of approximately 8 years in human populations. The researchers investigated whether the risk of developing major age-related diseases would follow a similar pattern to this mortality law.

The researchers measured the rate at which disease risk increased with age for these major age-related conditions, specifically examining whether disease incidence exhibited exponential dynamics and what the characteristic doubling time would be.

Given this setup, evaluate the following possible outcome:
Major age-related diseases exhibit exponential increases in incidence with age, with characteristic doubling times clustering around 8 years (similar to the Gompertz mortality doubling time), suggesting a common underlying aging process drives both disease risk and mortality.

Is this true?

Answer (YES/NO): YES